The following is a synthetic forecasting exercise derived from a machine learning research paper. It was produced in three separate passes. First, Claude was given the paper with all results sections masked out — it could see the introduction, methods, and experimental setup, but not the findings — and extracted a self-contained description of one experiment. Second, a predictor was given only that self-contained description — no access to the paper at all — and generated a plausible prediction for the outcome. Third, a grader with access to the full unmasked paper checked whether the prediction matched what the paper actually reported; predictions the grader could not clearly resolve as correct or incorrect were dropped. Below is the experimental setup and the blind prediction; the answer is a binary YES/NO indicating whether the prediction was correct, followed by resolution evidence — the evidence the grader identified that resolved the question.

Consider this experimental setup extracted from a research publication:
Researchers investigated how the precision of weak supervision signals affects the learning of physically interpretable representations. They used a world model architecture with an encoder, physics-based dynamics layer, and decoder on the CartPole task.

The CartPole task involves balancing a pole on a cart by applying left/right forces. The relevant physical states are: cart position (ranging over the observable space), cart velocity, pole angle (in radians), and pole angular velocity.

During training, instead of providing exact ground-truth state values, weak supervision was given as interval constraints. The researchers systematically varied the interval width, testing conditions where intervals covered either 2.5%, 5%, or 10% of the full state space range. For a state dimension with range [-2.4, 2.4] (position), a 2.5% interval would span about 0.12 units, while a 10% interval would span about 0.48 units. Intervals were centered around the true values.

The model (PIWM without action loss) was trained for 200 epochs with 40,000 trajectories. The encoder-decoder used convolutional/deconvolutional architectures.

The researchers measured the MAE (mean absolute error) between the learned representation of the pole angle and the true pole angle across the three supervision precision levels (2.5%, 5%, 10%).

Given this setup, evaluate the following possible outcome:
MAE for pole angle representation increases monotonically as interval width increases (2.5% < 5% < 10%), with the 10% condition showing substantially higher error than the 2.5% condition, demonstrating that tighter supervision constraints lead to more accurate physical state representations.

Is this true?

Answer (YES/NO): YES